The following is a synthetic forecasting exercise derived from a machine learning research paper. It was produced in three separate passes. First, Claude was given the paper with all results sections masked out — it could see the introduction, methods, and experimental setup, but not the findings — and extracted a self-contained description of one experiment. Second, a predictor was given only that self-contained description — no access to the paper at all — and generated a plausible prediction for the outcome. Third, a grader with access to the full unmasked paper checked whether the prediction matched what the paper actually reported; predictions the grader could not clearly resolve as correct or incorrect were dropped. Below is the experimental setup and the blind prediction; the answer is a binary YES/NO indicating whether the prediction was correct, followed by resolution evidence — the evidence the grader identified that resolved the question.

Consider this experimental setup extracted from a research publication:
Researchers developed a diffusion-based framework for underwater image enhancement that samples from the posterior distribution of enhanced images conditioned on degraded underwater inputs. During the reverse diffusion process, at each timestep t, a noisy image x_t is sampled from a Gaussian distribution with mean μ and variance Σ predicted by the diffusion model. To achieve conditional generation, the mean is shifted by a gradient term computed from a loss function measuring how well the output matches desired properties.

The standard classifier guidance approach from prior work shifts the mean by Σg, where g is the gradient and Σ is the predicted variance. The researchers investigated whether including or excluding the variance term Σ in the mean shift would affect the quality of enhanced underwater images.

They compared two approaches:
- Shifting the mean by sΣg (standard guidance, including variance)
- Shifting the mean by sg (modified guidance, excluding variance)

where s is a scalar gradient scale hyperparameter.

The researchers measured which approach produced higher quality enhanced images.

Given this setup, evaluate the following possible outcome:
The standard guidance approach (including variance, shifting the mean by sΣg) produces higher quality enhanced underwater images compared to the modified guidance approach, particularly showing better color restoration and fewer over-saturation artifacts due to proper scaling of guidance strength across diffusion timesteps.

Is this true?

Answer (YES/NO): NO